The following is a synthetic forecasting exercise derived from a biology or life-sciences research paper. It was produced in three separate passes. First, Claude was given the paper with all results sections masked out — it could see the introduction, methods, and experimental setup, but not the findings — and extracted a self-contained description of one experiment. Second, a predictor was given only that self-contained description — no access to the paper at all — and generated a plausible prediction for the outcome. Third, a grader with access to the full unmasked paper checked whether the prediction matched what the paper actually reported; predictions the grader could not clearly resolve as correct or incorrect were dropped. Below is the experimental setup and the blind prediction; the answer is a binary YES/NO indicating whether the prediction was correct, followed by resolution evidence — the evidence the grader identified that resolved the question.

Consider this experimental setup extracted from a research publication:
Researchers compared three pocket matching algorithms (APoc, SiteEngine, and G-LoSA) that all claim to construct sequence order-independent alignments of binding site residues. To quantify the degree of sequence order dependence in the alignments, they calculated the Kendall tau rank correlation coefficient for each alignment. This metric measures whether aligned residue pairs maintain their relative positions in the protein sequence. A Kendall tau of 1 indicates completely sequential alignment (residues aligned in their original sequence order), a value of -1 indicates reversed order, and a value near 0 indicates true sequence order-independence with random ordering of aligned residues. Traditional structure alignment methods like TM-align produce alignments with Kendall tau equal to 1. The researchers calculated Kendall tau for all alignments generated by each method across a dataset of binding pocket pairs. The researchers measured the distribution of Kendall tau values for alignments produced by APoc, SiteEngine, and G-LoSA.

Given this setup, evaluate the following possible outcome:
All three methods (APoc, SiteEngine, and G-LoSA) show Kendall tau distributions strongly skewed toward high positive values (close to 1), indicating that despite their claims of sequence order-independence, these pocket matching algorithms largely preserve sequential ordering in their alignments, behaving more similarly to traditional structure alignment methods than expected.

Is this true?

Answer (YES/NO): NO